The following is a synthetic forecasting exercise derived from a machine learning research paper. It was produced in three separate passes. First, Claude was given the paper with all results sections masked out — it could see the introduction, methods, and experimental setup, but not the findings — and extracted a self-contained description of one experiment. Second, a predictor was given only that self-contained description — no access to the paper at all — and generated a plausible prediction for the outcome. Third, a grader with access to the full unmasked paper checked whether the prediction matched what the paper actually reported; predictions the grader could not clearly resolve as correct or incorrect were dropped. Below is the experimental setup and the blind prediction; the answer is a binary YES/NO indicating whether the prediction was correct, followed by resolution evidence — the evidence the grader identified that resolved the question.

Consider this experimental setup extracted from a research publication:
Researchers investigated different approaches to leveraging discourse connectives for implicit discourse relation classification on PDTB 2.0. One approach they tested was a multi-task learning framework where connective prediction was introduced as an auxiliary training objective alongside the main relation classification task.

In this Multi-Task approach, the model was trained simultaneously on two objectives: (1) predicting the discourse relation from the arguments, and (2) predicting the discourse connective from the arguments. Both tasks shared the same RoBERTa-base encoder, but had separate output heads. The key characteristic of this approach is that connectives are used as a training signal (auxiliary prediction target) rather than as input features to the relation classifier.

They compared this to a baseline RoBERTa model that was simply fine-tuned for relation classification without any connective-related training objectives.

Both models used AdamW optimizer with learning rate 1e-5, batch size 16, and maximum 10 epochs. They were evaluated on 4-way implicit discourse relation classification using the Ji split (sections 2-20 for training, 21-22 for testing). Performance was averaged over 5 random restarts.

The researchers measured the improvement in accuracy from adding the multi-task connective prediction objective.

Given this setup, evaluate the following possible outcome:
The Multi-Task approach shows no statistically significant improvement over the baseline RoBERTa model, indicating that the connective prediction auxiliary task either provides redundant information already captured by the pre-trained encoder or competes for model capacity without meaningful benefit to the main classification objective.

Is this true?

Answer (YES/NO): NO